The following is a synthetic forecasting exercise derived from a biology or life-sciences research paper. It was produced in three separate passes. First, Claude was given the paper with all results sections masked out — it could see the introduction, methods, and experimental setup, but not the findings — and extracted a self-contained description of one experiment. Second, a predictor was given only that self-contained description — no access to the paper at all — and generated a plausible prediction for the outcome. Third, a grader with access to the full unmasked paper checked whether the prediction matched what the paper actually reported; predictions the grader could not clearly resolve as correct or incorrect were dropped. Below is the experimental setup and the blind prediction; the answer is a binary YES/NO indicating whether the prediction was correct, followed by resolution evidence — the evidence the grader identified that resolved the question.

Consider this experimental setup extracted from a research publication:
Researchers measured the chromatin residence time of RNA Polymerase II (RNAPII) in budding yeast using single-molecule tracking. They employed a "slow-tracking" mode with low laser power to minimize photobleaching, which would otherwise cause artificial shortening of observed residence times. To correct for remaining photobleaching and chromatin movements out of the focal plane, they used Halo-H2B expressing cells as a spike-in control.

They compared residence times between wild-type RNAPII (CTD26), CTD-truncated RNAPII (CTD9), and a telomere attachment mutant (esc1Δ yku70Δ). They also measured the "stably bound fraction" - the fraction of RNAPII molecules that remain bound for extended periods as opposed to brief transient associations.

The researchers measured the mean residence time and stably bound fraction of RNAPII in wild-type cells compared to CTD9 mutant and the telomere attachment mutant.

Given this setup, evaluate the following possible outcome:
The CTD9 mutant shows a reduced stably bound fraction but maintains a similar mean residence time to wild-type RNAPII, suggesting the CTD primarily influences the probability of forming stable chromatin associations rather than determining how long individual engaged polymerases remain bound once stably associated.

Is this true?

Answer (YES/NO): NO